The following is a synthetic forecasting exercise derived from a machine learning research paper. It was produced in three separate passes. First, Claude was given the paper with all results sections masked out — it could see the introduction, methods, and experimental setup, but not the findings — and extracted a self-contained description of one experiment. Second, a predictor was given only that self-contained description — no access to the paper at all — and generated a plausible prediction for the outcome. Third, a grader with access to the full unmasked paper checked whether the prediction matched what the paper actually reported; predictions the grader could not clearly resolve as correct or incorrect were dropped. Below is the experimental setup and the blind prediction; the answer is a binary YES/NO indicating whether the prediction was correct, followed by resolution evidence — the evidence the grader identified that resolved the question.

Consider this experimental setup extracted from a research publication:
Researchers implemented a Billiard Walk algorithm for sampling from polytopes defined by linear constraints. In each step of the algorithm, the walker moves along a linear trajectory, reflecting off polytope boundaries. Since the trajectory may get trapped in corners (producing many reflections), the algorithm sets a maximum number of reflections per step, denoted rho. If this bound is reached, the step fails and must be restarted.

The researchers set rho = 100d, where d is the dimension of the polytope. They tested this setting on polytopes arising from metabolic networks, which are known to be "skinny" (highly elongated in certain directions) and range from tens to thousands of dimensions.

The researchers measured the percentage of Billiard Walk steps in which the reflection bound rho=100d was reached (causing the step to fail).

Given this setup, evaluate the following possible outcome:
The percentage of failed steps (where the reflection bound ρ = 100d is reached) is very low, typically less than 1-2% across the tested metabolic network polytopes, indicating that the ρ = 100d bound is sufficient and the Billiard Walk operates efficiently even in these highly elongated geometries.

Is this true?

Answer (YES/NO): YES